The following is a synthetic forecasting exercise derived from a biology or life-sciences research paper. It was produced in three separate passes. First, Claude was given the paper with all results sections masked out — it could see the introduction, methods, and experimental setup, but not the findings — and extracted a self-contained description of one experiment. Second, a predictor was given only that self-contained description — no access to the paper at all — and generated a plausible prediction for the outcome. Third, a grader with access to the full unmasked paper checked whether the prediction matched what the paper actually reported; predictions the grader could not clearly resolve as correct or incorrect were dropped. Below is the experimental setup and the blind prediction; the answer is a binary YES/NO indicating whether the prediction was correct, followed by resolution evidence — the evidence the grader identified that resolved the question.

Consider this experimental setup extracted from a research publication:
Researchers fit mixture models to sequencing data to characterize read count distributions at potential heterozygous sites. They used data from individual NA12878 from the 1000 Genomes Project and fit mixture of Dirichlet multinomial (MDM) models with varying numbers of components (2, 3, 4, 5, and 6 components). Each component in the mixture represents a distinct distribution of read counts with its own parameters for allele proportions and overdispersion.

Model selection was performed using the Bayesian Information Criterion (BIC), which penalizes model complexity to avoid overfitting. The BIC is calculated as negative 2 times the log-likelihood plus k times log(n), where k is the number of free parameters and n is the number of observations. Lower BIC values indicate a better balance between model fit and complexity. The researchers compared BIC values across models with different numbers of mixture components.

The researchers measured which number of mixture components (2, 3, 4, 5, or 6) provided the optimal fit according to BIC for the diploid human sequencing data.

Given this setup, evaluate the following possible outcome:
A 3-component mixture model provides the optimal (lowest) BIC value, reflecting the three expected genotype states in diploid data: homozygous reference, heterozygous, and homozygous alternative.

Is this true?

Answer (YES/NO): NO